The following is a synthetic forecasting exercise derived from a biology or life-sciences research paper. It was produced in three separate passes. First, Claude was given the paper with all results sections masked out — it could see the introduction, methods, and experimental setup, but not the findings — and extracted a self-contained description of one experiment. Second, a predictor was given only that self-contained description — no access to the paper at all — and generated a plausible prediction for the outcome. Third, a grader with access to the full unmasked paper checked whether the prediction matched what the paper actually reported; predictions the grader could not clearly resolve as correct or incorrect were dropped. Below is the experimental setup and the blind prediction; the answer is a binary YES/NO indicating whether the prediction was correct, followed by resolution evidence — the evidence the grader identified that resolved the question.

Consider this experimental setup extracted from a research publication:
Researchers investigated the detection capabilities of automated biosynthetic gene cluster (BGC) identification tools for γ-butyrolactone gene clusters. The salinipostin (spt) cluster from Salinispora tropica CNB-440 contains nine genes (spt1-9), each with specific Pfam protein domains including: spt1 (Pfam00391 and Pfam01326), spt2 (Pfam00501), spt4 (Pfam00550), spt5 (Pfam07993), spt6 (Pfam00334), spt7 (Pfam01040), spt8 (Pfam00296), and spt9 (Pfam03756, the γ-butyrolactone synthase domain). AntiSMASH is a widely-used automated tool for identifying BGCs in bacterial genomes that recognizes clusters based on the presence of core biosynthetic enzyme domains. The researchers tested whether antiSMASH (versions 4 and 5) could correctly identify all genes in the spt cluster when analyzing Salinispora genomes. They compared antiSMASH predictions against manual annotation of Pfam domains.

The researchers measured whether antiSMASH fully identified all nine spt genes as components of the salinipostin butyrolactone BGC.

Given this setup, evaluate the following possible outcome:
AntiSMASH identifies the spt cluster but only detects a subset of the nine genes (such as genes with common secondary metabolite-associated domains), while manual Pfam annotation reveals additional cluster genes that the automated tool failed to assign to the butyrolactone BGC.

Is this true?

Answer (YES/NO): YES